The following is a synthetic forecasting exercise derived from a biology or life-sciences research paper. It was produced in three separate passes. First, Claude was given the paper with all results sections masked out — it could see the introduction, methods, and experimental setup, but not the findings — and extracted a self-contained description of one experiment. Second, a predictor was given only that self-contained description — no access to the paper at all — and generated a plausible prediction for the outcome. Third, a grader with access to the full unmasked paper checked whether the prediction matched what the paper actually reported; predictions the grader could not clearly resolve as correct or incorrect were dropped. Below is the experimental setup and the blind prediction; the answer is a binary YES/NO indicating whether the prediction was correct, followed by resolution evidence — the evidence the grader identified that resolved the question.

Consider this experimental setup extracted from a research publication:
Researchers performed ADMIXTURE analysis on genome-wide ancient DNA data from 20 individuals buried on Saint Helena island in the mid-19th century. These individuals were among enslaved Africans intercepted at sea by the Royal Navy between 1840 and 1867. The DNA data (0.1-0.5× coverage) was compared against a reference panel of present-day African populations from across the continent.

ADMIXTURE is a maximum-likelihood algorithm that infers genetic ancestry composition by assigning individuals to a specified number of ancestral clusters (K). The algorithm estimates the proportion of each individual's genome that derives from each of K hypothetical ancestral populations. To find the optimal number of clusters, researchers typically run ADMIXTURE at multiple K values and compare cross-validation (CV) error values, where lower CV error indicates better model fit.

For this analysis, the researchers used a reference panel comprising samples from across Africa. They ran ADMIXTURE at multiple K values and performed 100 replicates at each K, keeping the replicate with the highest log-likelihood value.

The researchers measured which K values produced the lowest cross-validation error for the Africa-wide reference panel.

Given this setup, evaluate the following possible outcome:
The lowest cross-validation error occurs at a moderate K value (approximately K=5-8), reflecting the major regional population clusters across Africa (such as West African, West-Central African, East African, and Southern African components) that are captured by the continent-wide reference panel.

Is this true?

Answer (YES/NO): YES